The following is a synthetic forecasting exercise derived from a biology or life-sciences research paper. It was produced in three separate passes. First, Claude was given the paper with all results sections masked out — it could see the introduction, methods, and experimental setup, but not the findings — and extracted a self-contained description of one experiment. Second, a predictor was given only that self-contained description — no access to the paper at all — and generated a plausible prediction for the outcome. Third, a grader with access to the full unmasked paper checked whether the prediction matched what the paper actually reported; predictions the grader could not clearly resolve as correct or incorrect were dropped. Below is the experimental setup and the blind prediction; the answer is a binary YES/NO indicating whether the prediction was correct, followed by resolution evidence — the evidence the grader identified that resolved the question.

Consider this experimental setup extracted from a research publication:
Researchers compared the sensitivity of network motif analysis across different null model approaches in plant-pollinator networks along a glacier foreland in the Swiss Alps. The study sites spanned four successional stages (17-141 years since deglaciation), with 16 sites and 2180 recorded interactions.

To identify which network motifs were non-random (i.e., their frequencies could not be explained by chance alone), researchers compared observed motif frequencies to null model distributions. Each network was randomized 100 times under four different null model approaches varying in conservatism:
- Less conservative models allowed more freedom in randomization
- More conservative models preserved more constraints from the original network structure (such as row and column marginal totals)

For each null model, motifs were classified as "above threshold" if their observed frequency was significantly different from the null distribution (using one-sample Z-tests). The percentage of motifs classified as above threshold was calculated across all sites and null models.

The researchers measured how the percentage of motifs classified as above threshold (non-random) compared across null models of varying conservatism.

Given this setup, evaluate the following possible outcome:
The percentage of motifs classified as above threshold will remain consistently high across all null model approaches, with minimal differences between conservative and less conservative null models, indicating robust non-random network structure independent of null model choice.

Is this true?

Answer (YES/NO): NO